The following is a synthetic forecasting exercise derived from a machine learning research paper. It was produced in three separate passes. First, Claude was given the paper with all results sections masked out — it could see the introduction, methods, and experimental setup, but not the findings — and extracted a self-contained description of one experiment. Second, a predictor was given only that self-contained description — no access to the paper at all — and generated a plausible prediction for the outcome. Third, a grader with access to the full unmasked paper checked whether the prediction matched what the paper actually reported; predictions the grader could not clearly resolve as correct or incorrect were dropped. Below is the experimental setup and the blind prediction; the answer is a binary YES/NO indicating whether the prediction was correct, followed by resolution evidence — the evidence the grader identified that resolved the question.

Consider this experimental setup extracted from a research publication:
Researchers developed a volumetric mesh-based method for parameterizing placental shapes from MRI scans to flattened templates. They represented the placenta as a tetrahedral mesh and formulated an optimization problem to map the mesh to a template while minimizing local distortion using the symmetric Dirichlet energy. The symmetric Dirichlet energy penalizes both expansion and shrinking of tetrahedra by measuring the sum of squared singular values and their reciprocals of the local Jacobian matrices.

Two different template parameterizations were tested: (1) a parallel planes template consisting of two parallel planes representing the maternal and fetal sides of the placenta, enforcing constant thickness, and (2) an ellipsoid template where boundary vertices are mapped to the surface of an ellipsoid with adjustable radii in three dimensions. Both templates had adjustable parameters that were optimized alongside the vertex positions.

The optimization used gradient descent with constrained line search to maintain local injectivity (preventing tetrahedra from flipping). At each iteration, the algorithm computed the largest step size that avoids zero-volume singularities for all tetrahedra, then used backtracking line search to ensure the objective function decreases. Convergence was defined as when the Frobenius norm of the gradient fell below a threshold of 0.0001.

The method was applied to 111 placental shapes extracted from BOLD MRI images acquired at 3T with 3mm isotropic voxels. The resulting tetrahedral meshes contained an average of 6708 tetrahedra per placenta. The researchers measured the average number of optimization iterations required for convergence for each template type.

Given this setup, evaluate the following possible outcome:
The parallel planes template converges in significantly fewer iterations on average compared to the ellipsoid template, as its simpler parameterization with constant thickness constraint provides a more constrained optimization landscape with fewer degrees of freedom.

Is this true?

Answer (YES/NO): YES